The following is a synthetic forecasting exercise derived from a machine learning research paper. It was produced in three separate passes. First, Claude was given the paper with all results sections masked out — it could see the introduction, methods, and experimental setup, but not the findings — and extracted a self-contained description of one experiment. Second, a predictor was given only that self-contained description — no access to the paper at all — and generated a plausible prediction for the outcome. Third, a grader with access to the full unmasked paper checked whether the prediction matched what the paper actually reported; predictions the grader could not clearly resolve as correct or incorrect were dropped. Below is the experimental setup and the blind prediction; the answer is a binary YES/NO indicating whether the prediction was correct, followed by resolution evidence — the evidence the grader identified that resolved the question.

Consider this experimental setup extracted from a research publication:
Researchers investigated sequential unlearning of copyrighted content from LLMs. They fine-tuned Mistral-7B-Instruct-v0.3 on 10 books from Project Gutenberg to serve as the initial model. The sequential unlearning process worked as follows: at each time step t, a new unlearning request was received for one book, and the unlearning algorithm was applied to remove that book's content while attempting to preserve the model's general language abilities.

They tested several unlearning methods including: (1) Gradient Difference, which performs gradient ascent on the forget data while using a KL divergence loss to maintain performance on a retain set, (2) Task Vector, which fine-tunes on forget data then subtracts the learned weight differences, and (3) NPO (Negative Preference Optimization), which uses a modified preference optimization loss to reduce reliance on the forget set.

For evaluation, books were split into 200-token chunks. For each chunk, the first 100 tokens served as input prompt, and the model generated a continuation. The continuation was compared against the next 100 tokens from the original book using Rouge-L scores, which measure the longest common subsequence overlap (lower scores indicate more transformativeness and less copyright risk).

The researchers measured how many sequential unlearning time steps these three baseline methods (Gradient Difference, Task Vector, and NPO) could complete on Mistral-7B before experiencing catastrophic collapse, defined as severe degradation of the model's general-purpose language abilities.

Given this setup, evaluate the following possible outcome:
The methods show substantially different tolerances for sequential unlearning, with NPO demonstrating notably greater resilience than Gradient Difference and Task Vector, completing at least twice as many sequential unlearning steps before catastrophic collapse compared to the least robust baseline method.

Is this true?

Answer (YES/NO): NO